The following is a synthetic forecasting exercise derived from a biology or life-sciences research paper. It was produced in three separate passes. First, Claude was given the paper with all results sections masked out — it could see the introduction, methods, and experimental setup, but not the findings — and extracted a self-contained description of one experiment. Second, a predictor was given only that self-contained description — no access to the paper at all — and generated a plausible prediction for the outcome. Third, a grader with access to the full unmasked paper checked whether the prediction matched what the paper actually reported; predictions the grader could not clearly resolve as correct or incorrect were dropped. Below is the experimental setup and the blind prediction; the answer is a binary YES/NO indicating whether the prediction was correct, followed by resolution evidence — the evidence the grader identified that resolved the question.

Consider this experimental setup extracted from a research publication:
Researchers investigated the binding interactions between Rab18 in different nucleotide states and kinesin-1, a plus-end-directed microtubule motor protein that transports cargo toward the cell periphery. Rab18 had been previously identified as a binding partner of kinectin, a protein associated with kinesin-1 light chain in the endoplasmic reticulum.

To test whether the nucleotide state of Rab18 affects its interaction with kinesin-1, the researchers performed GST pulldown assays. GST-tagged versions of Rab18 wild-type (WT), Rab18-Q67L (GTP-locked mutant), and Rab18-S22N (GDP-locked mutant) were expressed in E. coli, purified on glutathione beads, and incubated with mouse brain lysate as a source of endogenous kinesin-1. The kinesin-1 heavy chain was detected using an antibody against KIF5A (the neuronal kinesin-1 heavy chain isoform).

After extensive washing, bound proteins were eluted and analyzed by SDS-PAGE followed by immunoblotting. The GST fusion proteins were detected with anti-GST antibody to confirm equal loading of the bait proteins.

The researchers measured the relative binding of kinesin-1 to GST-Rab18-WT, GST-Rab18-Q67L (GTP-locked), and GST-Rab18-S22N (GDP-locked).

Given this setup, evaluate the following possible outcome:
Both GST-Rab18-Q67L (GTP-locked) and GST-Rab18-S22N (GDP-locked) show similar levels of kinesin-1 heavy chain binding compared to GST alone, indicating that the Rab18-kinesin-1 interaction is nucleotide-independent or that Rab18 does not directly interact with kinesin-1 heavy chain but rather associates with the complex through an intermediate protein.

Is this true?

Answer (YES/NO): NO